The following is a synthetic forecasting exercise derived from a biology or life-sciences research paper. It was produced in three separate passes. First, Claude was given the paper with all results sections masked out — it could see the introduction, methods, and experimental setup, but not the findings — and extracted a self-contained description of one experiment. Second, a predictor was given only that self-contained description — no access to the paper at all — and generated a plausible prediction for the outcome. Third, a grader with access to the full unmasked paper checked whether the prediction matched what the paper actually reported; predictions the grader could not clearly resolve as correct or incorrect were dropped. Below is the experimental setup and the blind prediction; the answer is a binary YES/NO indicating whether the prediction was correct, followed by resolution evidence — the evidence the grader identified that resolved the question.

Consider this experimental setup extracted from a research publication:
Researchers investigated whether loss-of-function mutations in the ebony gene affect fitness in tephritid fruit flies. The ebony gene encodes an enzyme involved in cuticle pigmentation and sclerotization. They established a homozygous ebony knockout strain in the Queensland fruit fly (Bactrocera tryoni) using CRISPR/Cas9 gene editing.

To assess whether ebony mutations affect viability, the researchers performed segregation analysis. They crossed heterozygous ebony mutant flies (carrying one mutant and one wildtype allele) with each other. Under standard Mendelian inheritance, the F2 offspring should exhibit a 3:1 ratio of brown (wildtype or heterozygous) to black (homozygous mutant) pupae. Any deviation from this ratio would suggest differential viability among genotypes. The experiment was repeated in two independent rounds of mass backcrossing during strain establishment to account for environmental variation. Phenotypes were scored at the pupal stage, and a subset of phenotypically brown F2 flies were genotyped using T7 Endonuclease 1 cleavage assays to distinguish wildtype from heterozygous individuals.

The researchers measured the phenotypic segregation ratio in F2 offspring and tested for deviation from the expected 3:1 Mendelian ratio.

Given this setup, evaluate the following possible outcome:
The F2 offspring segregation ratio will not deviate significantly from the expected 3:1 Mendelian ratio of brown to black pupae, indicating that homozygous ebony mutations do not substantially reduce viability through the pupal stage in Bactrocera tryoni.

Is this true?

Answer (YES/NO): YES